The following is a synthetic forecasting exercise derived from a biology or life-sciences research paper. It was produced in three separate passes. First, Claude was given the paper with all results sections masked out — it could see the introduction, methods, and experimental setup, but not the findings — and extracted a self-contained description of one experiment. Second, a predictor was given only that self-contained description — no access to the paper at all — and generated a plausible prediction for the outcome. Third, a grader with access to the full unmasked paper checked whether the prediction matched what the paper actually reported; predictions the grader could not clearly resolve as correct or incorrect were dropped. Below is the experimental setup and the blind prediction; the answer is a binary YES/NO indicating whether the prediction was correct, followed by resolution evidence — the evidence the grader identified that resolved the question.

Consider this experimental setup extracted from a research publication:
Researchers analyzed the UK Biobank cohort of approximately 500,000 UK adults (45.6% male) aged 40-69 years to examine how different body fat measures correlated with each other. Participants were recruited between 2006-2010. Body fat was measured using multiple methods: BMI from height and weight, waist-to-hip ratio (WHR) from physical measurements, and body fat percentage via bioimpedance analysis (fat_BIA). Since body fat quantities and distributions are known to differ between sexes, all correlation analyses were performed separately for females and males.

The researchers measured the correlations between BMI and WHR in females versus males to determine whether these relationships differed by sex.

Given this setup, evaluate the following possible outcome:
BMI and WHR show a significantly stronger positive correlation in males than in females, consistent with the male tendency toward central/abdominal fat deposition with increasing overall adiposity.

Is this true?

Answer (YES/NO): YES